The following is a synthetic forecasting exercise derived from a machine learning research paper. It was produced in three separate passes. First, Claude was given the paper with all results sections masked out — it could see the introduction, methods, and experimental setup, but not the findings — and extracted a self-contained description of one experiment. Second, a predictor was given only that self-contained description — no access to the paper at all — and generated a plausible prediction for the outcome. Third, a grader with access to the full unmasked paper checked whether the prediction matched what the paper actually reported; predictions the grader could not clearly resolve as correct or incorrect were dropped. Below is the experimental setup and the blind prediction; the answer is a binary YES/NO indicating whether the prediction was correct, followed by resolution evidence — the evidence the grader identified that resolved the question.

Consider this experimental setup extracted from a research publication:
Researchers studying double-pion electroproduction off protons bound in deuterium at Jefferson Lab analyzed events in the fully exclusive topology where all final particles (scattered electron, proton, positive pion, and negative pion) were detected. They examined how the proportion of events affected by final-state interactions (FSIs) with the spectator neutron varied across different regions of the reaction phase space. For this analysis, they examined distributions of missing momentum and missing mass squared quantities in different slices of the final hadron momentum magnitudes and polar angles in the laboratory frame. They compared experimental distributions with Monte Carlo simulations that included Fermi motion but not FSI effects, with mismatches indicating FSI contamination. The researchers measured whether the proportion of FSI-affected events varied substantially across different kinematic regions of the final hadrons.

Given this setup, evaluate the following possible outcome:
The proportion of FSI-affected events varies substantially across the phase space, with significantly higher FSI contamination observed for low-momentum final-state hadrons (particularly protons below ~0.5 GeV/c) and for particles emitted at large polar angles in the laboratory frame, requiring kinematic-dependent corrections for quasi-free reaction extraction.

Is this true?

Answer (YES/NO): NO